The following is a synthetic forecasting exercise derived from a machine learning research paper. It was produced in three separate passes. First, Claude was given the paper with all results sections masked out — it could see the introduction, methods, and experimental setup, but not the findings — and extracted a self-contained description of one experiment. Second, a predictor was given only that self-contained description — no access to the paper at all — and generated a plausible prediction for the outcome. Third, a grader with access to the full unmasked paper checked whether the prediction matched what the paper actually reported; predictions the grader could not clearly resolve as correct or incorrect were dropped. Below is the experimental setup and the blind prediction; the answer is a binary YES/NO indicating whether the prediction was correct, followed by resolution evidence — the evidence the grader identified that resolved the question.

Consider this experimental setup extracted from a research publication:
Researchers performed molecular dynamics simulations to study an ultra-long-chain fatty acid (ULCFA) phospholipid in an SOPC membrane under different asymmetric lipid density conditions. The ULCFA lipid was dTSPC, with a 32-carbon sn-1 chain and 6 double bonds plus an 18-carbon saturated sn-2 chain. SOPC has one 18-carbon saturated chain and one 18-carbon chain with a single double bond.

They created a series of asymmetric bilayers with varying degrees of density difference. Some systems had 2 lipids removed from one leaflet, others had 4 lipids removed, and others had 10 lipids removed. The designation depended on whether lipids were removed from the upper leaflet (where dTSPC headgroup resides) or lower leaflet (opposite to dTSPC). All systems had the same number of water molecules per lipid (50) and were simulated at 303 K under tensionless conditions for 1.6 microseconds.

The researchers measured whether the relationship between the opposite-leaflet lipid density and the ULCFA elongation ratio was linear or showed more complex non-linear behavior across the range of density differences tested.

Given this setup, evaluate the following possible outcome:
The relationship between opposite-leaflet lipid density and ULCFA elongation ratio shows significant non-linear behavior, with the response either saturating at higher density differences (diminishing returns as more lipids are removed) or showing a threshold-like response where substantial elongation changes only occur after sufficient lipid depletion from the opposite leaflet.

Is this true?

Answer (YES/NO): NO